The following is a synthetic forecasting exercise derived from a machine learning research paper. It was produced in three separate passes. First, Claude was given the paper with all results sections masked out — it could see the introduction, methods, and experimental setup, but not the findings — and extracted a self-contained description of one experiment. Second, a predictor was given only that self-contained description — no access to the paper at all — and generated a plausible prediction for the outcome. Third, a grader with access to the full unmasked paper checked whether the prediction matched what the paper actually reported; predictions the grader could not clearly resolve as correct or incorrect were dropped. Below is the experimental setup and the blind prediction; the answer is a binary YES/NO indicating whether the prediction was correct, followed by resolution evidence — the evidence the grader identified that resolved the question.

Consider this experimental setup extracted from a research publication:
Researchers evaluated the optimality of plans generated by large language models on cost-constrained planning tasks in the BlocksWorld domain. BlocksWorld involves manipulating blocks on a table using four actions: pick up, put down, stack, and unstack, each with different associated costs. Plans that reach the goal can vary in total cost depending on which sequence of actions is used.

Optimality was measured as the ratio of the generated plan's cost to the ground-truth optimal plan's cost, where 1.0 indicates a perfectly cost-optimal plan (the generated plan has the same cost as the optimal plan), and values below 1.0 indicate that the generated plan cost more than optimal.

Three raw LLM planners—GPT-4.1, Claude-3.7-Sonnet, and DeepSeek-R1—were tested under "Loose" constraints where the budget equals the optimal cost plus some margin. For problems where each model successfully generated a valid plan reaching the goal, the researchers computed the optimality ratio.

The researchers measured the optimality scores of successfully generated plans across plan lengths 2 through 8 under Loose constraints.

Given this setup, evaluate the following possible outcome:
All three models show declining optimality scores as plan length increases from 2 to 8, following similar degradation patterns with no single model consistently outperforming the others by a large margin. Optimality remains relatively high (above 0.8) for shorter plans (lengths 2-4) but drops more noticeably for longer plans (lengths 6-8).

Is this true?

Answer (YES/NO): NO